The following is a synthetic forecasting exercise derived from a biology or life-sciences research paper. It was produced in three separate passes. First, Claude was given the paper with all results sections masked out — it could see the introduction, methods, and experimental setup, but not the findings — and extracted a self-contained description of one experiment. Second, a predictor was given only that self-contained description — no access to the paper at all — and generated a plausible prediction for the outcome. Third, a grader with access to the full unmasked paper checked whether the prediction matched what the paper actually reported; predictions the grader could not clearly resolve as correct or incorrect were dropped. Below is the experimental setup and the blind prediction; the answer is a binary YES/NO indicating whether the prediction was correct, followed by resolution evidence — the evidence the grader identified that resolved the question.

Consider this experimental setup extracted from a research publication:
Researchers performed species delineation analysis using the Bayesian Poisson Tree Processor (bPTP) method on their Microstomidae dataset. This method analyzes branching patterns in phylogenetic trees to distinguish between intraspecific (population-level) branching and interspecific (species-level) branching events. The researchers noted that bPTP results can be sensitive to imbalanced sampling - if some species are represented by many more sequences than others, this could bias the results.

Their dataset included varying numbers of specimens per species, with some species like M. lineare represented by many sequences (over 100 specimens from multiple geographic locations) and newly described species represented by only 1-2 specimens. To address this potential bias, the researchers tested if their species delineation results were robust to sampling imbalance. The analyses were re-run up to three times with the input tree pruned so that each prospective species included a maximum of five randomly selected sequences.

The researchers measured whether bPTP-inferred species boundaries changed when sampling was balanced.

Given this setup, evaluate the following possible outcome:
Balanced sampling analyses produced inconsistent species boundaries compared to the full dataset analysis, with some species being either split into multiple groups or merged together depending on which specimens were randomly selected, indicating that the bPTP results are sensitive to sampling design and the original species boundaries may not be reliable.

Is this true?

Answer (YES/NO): NO